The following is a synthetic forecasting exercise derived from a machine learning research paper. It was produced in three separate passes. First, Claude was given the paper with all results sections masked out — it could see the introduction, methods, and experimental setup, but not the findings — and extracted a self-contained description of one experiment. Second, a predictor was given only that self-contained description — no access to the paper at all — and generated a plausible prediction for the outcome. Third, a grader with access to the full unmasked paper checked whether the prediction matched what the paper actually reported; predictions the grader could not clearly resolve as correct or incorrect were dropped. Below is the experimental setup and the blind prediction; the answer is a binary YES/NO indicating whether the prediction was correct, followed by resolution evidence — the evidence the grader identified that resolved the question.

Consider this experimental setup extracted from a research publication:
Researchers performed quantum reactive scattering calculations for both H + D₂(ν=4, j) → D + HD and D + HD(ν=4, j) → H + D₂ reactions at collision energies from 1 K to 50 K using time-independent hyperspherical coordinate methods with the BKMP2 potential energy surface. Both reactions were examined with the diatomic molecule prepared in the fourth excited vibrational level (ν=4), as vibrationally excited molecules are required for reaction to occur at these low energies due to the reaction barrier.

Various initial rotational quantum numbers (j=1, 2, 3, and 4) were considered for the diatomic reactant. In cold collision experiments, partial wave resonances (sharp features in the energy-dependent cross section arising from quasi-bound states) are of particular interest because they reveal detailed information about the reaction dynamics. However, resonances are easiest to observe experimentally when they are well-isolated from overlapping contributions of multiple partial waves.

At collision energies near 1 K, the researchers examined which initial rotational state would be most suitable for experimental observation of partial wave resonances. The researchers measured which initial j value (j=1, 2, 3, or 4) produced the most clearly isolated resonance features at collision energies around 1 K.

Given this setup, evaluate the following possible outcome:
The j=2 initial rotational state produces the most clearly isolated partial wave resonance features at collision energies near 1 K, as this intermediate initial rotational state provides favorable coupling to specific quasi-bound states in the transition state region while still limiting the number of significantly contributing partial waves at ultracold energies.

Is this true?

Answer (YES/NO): NO